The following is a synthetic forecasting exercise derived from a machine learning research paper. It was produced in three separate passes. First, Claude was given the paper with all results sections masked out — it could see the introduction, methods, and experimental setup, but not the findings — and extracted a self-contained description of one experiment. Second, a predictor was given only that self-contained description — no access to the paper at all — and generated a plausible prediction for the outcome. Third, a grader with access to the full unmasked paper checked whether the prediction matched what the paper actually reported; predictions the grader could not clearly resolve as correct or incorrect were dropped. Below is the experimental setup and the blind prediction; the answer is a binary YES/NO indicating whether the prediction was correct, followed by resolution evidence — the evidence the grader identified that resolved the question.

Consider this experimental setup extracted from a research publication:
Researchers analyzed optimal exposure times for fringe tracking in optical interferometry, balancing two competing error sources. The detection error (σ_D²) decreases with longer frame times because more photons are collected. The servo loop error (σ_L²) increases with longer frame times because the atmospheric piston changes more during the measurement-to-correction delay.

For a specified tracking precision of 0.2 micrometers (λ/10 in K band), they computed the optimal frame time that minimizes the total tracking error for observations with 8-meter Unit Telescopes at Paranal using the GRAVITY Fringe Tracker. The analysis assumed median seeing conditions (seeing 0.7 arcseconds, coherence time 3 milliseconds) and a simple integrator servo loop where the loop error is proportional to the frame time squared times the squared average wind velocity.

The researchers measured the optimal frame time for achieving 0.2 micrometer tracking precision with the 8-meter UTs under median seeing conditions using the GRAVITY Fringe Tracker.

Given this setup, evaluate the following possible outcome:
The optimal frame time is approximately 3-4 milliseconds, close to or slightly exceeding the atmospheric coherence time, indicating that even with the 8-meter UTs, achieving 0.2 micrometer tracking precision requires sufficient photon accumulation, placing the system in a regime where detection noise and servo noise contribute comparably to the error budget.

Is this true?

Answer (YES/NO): NO